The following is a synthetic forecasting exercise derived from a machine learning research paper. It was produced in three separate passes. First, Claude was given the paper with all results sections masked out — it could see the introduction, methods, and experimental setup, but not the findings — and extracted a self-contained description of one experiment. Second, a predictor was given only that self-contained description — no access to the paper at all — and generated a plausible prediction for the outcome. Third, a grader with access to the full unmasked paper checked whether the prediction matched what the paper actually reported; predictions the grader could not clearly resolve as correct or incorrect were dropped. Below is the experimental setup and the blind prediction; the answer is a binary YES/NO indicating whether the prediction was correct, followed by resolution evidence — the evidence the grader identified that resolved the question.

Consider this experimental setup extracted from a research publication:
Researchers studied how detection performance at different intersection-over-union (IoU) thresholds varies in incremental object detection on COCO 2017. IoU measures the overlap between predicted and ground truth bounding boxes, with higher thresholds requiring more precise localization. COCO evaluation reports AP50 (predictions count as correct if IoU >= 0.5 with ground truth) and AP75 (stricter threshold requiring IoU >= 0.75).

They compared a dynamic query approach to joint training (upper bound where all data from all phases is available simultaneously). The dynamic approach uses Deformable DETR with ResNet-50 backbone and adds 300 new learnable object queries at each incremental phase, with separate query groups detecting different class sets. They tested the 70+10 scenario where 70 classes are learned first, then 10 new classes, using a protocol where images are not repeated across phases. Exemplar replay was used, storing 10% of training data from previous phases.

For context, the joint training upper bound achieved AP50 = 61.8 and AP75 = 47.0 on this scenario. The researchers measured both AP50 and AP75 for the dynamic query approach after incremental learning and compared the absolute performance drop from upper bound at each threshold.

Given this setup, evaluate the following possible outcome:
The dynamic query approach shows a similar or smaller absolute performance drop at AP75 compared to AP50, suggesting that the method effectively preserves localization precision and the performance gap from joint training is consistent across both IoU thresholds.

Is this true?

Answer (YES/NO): YES